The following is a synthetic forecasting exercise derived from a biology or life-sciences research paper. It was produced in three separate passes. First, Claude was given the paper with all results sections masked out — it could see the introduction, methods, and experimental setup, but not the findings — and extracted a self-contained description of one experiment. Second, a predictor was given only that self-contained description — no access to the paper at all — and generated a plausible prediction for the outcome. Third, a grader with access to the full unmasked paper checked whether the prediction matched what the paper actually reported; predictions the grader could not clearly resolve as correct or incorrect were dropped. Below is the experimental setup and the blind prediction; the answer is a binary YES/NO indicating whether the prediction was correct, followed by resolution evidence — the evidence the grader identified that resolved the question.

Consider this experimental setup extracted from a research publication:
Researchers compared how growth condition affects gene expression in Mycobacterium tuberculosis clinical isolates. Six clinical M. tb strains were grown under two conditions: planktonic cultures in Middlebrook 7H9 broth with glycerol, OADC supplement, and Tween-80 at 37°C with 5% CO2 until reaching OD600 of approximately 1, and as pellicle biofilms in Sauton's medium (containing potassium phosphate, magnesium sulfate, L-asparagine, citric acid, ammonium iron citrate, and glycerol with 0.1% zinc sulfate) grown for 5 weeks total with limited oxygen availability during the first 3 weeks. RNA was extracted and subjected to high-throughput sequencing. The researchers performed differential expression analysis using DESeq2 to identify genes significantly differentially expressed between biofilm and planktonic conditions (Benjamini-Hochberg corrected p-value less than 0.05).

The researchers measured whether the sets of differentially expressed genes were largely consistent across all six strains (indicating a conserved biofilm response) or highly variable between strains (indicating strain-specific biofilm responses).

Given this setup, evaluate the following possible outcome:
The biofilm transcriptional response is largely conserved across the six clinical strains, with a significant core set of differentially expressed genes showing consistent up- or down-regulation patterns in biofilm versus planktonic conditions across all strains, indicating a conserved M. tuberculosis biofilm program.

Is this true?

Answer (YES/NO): NO